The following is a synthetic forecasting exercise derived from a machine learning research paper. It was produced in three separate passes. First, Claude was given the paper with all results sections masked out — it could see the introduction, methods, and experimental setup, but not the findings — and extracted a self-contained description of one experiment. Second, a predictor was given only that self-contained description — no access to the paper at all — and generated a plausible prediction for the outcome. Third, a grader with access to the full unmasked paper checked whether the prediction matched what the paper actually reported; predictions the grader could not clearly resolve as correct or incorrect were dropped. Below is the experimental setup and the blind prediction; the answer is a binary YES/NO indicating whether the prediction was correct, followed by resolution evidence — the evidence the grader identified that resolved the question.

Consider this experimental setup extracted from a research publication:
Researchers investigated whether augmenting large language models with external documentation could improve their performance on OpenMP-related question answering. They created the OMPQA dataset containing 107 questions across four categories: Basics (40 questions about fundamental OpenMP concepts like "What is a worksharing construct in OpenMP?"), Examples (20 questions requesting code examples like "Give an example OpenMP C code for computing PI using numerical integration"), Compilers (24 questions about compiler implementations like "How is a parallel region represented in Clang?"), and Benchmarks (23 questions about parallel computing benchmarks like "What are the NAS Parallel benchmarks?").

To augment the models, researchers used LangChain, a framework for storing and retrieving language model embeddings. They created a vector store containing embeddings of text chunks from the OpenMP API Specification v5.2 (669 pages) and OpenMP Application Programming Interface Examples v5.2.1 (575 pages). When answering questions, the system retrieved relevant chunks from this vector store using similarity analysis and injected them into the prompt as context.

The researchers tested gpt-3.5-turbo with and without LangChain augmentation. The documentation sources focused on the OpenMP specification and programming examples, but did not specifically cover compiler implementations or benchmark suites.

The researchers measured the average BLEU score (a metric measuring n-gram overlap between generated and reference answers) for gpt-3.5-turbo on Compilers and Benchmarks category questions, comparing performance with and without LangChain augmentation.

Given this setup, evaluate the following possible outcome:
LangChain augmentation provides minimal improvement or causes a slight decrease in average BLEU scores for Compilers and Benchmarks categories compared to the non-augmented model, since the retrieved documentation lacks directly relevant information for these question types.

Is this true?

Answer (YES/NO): NO